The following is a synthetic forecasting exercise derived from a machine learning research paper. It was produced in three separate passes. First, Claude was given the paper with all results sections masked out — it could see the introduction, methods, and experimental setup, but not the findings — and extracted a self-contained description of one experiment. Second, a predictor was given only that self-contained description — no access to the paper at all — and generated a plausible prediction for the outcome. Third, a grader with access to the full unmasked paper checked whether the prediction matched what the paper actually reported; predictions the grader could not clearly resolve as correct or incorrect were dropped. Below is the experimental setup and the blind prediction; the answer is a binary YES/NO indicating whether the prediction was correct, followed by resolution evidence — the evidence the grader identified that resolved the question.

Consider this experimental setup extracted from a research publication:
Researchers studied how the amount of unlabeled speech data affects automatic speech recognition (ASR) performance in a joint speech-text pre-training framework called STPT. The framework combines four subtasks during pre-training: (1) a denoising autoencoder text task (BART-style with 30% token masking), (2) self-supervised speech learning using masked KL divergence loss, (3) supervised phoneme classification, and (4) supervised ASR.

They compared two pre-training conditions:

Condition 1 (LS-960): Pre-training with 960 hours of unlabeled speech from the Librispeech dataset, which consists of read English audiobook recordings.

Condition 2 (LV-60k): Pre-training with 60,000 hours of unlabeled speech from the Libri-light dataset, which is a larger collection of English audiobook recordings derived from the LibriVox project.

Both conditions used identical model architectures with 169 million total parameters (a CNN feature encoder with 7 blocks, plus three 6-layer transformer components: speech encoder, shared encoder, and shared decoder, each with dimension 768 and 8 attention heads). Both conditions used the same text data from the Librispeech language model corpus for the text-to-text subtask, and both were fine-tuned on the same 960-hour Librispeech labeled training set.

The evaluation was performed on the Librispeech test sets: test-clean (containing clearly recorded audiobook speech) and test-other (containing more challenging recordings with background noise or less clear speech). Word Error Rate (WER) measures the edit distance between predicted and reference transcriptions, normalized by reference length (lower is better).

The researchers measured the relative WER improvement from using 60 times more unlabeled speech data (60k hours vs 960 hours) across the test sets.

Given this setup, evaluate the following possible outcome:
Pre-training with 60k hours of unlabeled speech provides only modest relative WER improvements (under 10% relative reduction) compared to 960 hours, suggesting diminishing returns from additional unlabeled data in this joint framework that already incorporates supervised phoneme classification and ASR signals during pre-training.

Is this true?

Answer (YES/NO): NO